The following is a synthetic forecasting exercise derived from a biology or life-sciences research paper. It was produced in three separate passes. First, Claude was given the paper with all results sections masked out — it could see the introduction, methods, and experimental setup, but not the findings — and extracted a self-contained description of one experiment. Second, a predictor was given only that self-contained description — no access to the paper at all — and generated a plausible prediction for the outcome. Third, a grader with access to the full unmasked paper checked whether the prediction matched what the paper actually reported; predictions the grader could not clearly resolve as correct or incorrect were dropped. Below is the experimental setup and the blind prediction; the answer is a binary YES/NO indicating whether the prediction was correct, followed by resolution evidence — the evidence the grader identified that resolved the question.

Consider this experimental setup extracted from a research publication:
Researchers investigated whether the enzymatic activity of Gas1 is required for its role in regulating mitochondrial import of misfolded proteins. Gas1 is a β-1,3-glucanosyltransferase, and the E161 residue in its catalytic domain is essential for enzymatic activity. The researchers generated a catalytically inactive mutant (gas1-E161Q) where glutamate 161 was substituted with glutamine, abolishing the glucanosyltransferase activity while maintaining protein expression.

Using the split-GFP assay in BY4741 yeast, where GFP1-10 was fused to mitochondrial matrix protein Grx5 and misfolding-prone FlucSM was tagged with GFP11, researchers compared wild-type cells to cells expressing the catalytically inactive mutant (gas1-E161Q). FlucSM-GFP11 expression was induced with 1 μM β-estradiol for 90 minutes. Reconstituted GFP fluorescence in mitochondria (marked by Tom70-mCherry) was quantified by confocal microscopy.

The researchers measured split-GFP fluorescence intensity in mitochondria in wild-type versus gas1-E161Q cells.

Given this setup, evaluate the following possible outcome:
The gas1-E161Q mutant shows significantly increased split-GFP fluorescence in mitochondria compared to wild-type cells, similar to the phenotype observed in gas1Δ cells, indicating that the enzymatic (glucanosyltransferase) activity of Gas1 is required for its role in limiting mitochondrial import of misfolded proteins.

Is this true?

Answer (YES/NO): NO